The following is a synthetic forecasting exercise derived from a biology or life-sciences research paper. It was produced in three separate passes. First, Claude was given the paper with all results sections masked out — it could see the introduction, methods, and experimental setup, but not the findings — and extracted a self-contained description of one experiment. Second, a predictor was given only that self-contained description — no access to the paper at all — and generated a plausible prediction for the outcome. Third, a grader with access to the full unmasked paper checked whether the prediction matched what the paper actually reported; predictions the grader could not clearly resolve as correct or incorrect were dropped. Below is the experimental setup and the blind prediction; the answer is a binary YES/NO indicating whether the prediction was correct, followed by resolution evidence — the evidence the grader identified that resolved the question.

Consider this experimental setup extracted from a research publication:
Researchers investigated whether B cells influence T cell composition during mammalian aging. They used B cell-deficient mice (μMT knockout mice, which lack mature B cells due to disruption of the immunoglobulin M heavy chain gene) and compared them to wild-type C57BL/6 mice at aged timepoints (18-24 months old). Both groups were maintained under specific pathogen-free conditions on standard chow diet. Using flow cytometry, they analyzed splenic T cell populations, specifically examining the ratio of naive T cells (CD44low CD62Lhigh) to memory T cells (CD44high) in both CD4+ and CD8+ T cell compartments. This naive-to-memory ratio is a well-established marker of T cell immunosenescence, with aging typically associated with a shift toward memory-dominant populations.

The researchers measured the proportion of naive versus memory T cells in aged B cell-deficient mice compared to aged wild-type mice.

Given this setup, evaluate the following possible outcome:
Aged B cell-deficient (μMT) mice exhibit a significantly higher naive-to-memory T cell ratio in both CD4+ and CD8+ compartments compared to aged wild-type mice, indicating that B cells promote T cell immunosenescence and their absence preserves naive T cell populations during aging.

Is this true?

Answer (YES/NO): YES